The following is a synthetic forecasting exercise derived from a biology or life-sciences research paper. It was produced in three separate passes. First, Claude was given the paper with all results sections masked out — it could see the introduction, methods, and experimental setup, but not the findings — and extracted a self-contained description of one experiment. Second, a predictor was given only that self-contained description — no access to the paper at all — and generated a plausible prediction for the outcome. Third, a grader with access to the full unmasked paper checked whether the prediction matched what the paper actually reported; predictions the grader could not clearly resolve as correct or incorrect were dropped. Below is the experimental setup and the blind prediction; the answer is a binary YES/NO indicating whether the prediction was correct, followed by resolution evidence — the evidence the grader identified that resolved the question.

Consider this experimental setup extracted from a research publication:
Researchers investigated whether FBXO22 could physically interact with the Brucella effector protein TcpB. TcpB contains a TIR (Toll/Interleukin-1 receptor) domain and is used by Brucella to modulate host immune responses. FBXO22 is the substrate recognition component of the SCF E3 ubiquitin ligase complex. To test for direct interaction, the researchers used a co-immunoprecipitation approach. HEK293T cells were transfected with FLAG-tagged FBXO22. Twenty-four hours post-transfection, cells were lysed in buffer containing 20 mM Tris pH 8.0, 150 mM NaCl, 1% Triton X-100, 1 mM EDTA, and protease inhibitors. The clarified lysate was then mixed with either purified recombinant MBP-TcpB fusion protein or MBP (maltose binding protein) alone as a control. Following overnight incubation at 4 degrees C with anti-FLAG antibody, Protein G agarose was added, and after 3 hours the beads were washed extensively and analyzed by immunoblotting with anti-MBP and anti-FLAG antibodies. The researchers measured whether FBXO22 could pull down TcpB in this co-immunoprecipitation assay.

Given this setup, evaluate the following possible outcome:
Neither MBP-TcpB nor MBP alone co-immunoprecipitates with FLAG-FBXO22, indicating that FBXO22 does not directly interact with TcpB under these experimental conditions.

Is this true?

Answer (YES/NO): NO